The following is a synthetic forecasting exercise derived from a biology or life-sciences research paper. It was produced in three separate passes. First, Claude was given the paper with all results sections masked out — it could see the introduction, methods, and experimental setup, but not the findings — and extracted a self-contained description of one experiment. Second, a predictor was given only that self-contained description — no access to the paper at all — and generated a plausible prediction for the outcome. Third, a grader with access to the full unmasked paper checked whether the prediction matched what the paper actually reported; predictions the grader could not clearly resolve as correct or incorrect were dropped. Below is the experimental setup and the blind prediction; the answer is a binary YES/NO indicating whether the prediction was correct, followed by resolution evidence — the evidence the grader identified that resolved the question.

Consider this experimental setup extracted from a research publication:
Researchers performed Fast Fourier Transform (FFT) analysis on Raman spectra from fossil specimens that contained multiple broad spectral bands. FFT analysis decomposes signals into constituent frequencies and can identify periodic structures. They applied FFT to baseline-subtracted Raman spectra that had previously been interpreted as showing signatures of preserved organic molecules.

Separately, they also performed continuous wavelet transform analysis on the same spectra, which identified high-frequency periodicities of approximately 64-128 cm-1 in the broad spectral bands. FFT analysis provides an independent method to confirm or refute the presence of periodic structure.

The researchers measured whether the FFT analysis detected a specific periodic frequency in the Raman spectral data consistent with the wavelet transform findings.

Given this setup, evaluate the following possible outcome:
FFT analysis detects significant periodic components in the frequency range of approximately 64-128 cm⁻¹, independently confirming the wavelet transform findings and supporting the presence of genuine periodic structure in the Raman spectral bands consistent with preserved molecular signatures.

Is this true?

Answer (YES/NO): NO